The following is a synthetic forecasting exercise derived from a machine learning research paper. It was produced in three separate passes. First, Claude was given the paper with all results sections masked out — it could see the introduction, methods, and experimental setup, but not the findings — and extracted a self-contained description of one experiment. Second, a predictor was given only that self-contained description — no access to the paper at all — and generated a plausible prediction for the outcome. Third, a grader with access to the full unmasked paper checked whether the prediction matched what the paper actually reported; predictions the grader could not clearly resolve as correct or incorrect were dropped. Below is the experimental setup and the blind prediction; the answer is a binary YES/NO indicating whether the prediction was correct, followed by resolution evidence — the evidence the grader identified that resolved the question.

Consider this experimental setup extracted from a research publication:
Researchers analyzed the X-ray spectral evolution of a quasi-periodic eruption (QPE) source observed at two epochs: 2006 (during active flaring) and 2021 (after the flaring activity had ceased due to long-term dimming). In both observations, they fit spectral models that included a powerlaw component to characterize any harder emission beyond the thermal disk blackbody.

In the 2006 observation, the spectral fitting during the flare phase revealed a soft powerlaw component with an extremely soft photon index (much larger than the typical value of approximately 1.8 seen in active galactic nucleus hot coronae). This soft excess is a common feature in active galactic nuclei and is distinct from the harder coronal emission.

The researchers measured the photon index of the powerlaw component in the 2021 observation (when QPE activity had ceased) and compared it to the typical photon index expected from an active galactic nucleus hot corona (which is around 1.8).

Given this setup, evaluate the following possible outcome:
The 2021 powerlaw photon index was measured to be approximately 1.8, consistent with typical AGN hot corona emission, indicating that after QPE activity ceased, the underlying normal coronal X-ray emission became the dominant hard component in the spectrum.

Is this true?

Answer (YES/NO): YES